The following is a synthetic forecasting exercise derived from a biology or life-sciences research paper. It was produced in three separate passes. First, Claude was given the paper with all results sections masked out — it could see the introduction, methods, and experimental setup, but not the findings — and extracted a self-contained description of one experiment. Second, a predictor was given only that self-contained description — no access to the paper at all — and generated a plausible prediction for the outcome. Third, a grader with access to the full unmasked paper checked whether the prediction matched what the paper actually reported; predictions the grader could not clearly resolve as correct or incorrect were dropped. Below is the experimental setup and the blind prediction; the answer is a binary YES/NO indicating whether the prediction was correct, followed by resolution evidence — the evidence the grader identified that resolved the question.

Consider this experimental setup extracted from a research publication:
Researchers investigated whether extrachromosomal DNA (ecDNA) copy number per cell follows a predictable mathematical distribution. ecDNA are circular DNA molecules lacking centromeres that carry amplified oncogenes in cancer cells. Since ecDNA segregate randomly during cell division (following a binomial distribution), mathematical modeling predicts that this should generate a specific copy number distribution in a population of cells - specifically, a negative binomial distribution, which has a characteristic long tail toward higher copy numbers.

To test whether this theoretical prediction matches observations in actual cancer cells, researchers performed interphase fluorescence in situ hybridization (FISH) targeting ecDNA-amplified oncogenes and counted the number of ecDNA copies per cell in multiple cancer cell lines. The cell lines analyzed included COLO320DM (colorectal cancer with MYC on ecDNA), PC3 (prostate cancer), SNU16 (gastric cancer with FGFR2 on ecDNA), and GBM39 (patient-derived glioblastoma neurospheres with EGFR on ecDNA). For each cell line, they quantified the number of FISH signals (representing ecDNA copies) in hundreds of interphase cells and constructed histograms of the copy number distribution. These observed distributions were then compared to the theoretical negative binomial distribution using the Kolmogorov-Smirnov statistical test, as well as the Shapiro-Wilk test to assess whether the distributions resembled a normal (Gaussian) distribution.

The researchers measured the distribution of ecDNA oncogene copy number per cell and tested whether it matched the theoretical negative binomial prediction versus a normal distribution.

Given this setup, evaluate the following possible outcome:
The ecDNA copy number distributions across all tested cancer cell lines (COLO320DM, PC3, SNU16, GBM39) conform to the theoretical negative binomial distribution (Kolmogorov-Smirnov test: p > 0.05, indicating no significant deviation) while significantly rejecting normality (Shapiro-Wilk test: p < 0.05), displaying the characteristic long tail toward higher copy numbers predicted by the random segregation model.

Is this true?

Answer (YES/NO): YES